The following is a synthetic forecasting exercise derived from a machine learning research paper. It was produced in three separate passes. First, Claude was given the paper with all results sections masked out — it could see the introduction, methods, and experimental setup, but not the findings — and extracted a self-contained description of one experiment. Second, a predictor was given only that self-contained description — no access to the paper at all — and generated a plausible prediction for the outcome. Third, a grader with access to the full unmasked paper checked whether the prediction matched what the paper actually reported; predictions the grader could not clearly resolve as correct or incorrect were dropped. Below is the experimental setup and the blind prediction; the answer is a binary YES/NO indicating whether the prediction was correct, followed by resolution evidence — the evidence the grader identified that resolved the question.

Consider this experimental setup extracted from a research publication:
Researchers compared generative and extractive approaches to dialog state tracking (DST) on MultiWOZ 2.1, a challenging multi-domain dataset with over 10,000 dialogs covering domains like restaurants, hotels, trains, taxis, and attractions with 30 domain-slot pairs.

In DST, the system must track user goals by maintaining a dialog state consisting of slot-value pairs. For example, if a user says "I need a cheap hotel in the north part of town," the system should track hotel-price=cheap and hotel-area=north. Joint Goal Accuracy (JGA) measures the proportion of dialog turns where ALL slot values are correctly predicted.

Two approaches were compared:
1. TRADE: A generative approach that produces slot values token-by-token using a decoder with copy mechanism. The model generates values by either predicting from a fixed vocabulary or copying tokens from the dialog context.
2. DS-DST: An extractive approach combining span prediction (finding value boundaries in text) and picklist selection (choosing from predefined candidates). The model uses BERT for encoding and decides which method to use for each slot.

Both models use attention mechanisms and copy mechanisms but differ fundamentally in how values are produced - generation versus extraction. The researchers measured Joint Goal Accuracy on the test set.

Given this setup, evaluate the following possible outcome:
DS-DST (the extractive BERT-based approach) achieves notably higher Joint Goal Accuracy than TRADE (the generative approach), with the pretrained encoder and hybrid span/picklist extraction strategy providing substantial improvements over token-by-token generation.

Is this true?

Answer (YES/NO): YES